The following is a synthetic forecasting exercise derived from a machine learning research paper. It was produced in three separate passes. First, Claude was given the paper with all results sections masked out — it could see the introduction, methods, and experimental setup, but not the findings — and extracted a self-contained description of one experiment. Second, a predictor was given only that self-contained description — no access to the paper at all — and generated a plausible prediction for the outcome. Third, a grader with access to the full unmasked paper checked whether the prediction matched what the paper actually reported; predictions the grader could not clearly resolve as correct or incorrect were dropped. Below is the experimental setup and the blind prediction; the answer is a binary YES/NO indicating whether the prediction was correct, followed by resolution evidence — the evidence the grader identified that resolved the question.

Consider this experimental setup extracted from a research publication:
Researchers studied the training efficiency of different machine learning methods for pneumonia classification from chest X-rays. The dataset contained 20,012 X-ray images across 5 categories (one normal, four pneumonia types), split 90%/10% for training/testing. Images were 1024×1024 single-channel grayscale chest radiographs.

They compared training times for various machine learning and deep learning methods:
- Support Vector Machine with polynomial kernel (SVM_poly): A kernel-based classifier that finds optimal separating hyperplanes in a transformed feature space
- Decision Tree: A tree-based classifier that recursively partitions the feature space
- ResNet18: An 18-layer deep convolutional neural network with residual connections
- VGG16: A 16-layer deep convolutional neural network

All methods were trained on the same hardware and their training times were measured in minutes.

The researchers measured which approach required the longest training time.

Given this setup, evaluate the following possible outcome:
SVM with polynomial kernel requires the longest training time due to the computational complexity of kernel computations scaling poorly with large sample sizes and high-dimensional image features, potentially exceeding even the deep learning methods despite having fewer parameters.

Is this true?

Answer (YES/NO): YES